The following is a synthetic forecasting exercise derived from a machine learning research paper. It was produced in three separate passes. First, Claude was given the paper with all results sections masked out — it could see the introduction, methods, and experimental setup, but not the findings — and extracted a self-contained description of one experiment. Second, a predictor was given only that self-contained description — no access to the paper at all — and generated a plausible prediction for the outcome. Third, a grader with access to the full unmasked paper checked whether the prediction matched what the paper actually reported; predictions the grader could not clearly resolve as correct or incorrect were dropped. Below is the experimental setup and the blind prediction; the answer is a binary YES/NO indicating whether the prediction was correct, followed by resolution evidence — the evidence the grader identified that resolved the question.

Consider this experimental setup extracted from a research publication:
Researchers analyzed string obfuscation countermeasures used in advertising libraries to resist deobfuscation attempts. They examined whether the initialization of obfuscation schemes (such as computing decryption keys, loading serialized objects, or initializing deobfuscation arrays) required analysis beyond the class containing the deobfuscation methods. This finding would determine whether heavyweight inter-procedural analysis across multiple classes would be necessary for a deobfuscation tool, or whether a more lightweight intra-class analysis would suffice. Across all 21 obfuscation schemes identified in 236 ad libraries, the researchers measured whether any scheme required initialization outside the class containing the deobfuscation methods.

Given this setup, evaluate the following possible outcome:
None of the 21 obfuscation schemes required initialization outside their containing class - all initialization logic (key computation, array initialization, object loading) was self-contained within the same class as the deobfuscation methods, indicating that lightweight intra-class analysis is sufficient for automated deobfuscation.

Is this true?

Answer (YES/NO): YES